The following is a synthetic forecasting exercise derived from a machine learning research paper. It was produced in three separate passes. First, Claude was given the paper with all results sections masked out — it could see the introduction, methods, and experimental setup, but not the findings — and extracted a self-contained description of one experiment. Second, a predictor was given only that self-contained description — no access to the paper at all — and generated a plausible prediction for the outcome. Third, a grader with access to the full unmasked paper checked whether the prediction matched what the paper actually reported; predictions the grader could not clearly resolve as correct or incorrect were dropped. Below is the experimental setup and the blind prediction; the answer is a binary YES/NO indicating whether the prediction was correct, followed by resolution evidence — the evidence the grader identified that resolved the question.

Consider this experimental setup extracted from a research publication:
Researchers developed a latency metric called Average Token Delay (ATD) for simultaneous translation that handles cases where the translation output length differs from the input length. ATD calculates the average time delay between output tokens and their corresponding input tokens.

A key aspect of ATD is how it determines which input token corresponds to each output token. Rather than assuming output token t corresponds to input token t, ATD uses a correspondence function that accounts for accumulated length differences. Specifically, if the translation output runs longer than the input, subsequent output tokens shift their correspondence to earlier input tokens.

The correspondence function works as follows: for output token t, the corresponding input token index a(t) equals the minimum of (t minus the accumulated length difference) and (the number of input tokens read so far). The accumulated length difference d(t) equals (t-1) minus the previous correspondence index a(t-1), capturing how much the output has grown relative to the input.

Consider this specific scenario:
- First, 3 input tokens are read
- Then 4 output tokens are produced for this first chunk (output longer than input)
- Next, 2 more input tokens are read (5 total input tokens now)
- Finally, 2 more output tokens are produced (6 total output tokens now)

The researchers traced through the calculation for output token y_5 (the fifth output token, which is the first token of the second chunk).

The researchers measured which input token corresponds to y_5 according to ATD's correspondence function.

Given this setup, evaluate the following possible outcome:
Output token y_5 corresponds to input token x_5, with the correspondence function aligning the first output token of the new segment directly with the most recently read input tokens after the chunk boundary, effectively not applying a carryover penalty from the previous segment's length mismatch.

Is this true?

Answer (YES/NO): NO